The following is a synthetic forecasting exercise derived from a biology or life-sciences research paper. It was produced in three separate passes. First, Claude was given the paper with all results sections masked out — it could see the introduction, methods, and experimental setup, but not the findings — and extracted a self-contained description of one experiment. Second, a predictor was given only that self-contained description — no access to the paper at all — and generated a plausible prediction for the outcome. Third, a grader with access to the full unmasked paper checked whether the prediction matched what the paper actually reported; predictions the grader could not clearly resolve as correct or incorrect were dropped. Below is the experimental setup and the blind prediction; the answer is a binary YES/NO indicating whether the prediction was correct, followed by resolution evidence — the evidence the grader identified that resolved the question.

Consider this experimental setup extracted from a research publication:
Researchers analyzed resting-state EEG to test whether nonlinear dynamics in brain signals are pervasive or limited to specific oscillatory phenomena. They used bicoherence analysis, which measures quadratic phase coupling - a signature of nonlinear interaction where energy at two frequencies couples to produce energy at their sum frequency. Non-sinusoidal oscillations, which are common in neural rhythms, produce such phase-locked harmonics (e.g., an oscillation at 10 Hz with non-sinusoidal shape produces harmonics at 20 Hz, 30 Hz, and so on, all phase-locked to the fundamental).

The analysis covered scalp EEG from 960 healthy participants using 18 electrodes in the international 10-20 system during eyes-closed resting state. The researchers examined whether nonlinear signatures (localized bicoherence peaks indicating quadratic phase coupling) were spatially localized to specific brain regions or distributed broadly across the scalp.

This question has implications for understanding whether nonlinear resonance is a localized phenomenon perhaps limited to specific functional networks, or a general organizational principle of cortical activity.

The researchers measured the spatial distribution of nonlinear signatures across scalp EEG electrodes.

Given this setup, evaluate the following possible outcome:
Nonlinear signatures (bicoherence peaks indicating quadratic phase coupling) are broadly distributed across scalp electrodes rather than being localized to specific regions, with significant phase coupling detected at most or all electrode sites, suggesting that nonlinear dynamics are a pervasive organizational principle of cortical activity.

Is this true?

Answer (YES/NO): YES